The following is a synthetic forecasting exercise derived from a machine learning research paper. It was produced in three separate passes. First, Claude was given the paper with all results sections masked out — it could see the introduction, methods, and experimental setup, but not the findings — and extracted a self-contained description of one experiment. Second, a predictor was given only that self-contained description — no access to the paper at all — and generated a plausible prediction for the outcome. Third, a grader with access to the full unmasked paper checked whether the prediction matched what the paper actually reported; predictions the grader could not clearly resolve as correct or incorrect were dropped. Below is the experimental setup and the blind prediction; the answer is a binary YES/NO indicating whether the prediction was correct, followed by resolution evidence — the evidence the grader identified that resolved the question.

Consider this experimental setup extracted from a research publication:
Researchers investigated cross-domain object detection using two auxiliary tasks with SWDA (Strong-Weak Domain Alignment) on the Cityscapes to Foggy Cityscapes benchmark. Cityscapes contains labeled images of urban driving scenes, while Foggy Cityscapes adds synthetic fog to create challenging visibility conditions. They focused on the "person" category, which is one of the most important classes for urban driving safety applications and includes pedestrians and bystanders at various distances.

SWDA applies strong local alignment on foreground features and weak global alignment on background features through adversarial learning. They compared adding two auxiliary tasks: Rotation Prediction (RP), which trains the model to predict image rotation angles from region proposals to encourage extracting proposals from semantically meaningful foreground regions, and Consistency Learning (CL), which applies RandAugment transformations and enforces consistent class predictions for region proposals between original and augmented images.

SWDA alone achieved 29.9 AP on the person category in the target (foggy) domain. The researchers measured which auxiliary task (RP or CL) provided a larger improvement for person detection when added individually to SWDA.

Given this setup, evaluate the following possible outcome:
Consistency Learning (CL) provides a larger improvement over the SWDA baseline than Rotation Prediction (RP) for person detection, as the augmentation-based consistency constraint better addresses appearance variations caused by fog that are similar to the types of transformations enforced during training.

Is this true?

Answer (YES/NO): YES